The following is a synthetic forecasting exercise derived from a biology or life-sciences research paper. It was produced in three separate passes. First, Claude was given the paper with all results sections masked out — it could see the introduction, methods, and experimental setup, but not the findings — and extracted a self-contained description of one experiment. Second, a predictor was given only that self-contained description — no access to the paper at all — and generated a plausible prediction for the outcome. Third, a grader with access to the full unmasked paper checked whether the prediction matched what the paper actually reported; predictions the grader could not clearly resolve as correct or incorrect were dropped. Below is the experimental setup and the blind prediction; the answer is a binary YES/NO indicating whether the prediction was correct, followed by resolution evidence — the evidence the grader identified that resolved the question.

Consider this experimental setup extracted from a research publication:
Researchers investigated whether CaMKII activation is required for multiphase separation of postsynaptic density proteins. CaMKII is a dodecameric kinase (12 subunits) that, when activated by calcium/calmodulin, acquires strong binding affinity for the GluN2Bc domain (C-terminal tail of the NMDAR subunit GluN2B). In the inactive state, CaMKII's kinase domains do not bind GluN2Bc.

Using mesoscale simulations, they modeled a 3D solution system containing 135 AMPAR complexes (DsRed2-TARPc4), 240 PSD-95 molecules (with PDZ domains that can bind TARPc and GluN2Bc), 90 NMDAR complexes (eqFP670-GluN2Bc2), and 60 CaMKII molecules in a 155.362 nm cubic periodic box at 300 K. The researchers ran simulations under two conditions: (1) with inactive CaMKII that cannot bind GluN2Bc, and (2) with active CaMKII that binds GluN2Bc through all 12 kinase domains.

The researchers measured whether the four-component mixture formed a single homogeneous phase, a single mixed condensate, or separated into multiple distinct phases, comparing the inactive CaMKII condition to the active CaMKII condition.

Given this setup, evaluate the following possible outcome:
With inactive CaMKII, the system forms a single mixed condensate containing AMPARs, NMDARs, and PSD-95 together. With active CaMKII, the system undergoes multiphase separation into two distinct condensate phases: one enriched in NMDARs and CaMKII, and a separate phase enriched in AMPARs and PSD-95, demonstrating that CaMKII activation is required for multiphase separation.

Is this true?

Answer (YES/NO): YES